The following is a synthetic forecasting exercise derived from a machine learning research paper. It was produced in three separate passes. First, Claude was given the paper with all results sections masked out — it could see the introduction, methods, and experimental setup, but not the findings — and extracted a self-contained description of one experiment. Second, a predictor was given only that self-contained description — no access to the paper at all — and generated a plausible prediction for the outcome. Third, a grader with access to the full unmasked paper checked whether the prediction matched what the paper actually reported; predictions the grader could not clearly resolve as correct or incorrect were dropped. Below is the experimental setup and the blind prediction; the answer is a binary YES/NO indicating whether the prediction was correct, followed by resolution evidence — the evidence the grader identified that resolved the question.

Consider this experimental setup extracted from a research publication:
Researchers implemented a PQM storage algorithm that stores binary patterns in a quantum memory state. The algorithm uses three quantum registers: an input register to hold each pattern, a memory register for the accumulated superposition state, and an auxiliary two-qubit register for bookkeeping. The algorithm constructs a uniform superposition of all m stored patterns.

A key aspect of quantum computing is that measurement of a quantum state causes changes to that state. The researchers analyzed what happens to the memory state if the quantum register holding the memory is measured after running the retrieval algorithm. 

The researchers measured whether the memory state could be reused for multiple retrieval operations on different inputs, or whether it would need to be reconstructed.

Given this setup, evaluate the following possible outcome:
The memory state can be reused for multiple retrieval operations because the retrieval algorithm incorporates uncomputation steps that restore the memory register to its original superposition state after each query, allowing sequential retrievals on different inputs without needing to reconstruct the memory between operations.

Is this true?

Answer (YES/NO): NO